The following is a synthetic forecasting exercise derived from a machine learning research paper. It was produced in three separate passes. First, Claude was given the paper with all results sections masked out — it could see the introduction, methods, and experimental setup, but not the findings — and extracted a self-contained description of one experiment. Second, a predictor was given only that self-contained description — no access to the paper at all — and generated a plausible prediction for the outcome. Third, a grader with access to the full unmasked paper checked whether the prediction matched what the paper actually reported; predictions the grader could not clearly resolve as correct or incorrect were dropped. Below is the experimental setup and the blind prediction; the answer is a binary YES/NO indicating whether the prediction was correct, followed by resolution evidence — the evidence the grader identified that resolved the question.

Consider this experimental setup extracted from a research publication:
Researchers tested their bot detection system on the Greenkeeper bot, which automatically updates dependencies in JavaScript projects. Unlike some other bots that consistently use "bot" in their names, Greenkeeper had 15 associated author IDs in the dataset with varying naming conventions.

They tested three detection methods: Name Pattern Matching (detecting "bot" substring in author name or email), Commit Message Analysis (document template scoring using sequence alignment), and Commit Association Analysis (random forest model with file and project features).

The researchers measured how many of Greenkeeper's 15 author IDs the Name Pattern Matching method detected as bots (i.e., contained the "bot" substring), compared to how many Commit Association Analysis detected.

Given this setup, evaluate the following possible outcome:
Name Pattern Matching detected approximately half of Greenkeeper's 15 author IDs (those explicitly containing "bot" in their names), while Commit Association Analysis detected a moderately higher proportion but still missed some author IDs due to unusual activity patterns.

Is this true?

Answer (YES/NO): NO